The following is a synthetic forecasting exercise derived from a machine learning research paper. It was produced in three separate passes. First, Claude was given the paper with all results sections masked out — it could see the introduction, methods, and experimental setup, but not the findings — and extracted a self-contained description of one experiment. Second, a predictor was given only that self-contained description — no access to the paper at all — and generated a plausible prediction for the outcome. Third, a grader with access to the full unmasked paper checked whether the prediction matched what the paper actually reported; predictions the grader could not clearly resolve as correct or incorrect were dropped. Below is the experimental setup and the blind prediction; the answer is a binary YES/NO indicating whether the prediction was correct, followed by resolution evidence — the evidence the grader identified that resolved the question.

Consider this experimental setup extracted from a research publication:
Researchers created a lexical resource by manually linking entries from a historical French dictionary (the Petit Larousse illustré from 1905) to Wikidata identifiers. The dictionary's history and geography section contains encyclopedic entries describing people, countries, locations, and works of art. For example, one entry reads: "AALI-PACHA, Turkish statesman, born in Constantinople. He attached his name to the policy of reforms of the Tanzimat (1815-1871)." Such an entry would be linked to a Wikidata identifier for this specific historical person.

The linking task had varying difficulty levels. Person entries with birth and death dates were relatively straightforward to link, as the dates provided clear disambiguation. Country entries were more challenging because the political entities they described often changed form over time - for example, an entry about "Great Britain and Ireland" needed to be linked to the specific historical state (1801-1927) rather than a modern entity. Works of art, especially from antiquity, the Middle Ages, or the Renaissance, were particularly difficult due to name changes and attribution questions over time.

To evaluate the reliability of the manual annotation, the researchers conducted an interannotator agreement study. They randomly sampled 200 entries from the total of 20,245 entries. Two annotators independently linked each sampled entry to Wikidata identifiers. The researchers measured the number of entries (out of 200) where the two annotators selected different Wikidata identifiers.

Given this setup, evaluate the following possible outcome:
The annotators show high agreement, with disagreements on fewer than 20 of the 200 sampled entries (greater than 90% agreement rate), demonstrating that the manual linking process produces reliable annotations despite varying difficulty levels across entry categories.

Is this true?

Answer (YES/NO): YES